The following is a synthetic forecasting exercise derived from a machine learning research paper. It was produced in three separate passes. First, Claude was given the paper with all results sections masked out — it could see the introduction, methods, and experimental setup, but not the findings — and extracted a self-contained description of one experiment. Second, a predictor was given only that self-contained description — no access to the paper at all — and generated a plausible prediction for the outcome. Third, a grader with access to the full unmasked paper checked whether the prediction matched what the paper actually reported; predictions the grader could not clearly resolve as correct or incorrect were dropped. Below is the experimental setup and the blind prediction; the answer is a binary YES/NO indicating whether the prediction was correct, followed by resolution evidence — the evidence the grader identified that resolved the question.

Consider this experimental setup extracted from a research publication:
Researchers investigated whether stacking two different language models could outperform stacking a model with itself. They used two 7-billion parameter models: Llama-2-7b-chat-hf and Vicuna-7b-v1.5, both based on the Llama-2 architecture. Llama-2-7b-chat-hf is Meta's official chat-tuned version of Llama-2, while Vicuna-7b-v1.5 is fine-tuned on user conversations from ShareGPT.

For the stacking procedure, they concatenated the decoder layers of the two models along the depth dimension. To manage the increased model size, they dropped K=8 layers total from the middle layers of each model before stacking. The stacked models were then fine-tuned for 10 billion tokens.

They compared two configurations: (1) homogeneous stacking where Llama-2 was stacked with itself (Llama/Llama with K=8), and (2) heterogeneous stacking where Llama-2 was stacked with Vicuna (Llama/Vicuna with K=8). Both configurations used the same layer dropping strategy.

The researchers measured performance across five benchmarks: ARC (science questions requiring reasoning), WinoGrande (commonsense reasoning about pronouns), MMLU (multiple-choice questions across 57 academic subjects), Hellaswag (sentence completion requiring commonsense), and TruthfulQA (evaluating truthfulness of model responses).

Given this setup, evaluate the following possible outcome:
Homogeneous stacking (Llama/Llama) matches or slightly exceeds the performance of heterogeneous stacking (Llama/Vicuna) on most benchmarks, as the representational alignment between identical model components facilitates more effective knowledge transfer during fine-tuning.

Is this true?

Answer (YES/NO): NO